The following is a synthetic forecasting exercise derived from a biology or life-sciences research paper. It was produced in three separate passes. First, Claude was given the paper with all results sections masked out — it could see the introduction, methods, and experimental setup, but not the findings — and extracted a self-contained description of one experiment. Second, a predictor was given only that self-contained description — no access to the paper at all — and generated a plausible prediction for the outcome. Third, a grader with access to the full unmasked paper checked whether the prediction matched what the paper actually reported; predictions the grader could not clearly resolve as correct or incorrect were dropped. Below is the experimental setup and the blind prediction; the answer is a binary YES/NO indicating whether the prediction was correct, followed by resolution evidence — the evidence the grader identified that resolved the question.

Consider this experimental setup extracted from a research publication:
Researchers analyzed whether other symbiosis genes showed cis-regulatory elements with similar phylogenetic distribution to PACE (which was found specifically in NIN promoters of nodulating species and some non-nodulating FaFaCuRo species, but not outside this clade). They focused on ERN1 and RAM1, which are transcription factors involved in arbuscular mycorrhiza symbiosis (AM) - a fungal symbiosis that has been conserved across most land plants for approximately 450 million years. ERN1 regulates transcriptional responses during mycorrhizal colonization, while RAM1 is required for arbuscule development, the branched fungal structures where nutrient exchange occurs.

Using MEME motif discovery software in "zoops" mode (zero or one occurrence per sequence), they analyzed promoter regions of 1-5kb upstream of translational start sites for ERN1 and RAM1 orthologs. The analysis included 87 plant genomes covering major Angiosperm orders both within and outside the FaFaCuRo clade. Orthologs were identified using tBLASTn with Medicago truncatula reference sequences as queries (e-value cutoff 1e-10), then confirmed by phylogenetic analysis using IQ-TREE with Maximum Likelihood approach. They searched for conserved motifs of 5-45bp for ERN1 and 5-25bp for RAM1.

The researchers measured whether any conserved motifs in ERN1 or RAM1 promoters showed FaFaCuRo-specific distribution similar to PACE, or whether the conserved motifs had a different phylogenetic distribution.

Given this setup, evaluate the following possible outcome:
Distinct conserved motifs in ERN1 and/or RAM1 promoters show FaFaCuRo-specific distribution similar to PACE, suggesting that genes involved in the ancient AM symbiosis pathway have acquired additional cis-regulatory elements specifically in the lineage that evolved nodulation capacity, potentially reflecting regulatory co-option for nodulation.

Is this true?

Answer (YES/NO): NO